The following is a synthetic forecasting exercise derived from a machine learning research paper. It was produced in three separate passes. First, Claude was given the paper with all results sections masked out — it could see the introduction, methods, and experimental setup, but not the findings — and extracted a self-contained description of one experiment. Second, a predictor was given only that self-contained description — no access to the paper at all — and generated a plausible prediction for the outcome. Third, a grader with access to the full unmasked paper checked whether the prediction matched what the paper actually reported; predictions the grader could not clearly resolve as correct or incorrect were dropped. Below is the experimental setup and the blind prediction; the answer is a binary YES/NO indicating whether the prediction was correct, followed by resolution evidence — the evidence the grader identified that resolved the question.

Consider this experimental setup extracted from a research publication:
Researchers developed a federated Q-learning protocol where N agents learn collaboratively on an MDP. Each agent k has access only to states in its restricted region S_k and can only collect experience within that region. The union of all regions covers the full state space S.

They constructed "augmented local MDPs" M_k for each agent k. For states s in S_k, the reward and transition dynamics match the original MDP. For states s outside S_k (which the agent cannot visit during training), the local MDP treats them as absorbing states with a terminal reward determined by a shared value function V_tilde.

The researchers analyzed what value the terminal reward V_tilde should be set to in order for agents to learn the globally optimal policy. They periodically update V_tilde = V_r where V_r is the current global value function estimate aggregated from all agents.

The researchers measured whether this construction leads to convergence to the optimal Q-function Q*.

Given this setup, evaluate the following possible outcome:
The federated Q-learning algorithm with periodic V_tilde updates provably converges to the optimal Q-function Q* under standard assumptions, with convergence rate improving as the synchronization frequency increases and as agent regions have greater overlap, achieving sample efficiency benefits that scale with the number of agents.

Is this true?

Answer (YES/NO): NO